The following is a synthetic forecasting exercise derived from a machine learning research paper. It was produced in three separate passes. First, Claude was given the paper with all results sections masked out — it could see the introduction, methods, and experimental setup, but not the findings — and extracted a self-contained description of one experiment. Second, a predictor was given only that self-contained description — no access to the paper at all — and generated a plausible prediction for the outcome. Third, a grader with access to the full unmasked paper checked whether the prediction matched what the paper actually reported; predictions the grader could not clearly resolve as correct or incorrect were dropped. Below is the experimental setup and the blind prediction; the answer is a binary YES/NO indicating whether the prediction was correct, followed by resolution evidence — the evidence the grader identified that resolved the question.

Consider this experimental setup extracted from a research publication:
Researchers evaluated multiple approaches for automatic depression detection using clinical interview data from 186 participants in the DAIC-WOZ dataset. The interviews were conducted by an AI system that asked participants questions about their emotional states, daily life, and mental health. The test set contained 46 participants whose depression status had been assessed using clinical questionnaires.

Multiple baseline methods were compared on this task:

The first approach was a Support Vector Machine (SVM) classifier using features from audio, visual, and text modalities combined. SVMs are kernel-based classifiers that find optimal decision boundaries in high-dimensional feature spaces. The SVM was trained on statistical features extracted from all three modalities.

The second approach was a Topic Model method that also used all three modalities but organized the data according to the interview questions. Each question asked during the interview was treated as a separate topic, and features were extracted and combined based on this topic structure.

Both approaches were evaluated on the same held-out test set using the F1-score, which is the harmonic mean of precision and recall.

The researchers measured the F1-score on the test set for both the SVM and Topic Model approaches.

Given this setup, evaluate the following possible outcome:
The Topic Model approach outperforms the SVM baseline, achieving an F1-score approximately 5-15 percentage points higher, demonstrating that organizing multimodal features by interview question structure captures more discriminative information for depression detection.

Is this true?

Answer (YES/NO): NO